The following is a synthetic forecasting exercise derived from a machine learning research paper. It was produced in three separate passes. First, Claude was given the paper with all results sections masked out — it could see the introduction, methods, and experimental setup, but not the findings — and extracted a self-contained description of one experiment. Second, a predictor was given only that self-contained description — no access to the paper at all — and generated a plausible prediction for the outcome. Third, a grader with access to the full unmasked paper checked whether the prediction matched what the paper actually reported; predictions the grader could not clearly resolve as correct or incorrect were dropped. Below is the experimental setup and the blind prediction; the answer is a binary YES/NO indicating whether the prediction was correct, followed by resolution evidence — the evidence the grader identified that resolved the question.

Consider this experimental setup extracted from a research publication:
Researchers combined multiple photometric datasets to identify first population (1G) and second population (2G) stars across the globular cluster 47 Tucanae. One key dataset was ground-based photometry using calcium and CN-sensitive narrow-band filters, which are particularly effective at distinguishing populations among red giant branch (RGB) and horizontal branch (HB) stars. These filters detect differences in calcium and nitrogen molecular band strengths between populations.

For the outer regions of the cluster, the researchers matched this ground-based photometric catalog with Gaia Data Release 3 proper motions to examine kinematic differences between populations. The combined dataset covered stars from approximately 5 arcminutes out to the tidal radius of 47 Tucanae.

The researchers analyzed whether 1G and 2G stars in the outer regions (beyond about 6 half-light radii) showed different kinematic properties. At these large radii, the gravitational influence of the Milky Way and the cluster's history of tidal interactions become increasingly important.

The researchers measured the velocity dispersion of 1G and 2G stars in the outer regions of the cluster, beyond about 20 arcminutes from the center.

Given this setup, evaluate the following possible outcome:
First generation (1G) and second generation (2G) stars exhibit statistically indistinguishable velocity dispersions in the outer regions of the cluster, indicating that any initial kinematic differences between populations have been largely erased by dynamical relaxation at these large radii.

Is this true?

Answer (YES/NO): NO